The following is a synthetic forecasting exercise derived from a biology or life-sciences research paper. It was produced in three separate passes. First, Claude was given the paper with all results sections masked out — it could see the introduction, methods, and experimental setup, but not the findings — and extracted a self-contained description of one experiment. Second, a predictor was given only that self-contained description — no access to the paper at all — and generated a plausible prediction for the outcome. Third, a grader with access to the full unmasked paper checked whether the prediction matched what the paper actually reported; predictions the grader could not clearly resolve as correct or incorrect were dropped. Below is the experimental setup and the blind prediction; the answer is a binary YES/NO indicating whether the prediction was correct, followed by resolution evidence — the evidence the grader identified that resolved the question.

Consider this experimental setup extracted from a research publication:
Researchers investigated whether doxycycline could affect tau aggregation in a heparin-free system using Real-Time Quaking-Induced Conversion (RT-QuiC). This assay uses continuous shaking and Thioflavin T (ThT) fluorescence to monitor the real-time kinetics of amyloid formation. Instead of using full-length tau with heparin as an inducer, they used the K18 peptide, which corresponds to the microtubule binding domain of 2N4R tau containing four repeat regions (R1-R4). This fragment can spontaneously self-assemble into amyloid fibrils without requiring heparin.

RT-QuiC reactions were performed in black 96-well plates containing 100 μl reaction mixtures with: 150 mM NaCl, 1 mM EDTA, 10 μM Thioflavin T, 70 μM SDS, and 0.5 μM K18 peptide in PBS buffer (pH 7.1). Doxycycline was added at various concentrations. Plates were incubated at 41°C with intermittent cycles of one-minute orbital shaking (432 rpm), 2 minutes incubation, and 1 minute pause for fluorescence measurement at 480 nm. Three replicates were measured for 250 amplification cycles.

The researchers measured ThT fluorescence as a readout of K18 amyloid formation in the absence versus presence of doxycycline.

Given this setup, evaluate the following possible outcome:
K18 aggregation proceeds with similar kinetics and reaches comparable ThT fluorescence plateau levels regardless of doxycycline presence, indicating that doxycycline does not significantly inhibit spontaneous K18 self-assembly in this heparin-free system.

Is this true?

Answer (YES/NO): NO